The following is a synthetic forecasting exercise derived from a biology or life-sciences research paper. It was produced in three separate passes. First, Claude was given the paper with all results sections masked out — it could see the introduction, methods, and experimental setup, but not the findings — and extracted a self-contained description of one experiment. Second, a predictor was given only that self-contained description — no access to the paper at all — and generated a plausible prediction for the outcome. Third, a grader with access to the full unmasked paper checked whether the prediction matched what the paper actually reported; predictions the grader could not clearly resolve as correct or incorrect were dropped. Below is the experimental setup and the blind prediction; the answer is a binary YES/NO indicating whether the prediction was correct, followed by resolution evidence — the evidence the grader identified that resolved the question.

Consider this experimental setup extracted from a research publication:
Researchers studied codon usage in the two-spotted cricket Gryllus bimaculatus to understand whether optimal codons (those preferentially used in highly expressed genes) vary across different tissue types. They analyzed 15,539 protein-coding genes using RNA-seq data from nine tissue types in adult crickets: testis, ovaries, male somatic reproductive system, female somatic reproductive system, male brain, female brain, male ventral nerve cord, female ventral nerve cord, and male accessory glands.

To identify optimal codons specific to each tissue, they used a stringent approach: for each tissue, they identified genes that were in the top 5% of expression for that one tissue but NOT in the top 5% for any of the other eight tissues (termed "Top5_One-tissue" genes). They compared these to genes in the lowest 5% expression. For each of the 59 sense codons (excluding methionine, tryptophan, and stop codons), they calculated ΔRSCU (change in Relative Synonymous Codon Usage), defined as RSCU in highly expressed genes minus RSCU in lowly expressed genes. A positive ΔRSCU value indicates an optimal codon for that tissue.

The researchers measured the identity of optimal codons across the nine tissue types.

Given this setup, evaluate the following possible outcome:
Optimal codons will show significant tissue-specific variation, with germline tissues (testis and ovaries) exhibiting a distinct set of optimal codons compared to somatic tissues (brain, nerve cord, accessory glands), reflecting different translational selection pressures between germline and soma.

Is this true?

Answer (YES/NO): NO